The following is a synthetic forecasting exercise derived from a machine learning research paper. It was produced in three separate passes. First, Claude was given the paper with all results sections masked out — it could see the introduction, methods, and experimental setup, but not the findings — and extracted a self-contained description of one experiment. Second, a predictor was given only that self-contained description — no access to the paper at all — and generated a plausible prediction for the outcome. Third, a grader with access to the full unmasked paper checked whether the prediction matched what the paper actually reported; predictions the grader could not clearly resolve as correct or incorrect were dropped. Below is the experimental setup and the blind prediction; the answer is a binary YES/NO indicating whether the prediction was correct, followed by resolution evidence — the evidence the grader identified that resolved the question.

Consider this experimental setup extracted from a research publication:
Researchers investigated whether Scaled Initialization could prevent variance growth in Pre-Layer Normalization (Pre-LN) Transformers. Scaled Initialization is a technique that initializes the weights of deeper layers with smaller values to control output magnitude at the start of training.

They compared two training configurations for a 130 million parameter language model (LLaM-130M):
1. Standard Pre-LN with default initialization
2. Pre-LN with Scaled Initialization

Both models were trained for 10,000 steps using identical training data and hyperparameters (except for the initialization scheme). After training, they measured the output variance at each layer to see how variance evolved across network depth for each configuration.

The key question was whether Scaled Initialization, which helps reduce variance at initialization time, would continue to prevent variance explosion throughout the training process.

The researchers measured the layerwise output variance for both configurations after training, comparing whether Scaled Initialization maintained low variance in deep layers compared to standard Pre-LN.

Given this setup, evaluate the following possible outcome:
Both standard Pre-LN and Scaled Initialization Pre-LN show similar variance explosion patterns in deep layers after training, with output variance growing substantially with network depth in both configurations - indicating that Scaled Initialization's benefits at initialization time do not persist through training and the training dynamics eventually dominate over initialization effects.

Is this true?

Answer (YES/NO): YES